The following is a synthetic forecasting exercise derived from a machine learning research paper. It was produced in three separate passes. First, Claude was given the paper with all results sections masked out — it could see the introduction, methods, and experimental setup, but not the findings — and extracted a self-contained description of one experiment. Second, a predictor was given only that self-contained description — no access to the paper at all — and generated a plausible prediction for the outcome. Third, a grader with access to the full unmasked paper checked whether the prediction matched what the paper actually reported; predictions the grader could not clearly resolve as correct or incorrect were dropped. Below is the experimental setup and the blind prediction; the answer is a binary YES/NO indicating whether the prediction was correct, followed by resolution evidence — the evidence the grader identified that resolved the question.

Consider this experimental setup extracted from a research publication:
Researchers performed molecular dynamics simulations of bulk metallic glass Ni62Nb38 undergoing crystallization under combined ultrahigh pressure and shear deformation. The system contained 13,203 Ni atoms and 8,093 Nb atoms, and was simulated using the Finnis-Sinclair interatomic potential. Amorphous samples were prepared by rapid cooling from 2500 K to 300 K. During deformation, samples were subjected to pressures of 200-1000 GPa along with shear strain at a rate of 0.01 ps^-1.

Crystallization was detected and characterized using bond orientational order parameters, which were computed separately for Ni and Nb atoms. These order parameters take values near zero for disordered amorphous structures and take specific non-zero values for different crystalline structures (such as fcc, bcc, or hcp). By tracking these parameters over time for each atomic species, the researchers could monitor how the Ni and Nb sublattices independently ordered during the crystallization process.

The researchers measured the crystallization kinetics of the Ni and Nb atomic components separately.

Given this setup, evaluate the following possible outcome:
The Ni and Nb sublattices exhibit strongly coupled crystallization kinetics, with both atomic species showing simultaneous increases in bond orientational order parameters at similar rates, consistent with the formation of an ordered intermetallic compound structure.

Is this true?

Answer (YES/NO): NO